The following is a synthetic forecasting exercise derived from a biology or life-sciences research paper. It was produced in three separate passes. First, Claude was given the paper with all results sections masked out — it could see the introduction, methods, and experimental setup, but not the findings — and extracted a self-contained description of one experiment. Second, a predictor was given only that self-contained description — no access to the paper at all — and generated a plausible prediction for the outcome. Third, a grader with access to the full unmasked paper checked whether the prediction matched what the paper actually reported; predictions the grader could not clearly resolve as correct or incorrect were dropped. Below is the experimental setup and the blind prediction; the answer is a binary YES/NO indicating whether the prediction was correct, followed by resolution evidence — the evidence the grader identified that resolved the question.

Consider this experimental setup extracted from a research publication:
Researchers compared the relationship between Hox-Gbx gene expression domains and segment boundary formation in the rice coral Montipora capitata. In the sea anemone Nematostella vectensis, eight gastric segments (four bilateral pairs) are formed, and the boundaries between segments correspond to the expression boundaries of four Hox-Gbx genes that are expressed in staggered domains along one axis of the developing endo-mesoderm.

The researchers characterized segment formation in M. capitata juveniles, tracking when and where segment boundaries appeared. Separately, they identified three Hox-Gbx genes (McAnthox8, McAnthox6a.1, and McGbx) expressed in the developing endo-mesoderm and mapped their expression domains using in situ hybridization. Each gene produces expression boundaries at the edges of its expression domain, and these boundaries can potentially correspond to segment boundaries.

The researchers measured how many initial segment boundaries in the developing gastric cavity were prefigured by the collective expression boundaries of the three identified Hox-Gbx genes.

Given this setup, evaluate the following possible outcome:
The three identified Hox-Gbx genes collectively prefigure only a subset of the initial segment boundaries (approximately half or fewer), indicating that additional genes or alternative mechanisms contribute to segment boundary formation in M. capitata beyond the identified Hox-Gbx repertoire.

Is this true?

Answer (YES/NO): NO